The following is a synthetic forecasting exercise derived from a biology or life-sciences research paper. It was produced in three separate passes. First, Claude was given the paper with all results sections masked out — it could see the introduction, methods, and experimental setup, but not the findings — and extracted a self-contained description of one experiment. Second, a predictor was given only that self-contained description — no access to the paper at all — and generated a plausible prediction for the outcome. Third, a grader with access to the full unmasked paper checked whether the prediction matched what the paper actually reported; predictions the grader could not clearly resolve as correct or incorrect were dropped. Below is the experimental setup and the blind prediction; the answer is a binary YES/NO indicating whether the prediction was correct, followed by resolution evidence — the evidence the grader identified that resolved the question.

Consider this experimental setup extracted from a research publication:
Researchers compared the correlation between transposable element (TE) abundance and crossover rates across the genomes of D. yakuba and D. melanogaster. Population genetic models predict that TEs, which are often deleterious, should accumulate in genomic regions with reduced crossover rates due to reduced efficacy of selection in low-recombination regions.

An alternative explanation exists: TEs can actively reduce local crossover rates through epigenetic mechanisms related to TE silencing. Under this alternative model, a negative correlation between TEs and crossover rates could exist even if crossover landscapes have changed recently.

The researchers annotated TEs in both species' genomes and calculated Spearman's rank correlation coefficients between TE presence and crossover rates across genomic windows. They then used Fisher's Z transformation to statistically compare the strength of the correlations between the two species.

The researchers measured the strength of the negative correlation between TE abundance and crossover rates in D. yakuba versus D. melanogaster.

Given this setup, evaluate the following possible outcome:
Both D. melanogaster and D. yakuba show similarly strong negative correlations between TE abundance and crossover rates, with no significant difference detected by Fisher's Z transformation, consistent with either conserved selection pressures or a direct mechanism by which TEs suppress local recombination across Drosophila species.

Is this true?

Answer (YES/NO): NO